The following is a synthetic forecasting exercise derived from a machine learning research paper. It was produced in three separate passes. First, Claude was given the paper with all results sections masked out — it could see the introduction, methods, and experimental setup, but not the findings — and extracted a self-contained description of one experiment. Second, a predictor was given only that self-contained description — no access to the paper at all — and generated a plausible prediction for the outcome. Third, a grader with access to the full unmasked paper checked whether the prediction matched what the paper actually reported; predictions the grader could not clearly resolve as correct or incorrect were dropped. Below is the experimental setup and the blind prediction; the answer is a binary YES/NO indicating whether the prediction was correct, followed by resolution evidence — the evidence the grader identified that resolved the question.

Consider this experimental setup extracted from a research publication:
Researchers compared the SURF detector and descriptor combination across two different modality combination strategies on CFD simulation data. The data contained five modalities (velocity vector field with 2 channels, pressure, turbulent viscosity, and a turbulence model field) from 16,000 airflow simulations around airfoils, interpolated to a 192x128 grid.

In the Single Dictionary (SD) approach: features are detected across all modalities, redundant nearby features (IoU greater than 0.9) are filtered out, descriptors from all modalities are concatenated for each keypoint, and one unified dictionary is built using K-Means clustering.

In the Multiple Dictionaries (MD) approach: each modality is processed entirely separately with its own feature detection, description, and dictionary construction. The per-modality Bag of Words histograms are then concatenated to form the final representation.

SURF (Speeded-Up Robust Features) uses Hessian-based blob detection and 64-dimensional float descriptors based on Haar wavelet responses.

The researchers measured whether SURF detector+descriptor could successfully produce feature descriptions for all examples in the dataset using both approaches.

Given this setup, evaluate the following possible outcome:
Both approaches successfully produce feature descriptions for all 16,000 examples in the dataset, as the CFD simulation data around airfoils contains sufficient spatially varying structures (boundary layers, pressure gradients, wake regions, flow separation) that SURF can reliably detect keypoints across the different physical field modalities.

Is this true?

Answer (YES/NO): YES